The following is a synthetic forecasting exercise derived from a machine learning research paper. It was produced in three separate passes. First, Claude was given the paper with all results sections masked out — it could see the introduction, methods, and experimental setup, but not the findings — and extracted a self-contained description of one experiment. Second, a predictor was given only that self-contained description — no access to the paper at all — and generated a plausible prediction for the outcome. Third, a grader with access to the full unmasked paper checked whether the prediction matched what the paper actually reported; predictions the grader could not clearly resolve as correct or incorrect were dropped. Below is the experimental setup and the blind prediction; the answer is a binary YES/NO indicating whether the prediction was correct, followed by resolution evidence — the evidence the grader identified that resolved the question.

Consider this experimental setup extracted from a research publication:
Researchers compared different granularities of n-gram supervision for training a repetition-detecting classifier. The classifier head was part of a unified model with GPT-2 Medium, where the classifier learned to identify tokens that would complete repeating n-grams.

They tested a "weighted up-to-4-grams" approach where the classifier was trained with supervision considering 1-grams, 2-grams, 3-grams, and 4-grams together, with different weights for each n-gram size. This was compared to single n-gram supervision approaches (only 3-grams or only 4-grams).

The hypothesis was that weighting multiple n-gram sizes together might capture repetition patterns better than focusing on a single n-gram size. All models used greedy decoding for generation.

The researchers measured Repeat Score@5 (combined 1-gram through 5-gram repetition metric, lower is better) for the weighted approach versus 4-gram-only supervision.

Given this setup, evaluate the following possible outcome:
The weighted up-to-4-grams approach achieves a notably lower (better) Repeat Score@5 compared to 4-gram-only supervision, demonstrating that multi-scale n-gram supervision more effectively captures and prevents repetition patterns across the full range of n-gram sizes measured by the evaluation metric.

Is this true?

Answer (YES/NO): YES